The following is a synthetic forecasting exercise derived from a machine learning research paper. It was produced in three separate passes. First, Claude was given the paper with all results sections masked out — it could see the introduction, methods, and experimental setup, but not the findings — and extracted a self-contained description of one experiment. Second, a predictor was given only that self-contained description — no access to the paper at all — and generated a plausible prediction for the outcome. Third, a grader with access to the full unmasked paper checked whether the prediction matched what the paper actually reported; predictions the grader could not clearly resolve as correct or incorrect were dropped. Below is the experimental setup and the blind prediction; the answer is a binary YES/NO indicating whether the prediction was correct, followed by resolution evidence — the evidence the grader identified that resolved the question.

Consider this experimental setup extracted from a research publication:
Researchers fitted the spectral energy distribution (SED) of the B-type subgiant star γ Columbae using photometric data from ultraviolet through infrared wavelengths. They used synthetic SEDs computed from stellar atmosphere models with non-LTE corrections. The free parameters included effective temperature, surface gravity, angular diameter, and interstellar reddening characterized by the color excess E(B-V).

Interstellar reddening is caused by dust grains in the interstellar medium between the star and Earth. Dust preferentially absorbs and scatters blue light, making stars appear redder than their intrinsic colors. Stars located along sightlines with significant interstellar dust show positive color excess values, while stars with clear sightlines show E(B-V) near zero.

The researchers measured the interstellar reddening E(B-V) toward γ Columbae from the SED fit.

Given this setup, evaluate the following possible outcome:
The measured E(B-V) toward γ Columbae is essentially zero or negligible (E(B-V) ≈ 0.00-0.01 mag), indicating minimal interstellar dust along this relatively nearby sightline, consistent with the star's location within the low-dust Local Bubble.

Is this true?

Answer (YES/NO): YES